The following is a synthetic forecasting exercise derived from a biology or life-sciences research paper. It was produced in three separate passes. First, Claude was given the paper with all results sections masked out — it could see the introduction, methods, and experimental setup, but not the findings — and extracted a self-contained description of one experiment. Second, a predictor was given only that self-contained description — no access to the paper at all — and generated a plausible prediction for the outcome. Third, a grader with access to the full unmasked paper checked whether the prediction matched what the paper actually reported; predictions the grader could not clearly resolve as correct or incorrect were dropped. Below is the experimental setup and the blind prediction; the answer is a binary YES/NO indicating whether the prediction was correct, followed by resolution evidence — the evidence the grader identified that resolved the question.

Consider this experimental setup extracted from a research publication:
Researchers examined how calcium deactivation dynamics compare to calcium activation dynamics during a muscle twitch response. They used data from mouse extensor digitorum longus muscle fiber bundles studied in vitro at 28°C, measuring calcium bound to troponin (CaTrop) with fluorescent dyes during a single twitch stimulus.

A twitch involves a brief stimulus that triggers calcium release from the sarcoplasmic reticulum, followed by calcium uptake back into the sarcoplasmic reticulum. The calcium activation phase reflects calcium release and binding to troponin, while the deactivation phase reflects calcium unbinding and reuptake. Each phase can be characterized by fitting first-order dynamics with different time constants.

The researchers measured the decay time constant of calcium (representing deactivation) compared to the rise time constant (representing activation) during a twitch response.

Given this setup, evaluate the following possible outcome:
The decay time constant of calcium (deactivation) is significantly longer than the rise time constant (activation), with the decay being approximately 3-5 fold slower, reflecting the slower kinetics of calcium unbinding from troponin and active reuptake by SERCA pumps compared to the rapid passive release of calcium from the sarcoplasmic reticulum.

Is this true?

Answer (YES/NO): NO